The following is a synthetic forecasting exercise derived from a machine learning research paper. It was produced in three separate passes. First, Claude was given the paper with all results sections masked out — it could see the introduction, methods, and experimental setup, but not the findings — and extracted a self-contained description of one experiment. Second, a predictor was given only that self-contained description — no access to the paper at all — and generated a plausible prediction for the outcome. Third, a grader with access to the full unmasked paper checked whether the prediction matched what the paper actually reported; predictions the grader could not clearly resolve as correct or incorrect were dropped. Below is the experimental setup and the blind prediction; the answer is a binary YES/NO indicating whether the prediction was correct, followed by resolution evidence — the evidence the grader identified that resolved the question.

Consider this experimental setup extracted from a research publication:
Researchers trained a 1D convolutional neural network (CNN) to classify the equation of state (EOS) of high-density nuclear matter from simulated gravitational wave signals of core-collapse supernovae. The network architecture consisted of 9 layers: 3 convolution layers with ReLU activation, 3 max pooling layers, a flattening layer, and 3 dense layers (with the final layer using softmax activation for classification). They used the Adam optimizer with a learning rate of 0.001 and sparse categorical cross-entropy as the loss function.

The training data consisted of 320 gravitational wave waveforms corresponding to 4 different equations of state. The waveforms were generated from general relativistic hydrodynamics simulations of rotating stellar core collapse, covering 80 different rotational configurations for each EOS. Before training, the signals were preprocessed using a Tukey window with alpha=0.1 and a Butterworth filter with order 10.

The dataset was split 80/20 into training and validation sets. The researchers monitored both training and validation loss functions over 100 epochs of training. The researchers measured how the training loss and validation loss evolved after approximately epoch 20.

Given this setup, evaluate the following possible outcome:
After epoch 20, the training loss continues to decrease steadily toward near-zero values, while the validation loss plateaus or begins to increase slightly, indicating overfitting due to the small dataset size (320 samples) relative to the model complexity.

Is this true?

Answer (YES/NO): YES